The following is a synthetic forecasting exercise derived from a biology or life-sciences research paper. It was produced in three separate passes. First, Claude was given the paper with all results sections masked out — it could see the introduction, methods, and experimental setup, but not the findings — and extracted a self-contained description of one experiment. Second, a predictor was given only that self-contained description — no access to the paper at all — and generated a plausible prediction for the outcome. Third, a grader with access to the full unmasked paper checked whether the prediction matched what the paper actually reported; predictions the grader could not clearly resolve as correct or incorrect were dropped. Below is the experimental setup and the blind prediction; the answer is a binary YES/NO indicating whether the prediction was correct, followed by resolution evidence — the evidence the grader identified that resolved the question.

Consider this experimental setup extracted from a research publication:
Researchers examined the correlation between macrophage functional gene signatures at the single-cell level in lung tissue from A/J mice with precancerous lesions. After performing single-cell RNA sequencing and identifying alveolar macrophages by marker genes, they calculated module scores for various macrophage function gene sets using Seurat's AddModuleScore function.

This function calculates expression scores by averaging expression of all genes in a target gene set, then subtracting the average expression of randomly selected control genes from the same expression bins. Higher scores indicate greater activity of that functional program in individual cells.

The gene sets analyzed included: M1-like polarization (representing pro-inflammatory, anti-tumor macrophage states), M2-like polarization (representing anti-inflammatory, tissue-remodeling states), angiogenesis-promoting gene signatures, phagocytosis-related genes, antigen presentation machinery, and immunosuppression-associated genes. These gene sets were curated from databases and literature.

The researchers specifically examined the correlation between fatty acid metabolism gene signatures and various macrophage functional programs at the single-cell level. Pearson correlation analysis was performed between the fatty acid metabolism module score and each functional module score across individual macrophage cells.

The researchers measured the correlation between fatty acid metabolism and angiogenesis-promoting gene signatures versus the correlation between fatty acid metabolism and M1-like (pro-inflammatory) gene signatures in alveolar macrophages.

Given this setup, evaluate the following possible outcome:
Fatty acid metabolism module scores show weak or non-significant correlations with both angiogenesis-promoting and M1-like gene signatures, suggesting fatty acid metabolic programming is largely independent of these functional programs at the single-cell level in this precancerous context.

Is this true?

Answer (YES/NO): NO